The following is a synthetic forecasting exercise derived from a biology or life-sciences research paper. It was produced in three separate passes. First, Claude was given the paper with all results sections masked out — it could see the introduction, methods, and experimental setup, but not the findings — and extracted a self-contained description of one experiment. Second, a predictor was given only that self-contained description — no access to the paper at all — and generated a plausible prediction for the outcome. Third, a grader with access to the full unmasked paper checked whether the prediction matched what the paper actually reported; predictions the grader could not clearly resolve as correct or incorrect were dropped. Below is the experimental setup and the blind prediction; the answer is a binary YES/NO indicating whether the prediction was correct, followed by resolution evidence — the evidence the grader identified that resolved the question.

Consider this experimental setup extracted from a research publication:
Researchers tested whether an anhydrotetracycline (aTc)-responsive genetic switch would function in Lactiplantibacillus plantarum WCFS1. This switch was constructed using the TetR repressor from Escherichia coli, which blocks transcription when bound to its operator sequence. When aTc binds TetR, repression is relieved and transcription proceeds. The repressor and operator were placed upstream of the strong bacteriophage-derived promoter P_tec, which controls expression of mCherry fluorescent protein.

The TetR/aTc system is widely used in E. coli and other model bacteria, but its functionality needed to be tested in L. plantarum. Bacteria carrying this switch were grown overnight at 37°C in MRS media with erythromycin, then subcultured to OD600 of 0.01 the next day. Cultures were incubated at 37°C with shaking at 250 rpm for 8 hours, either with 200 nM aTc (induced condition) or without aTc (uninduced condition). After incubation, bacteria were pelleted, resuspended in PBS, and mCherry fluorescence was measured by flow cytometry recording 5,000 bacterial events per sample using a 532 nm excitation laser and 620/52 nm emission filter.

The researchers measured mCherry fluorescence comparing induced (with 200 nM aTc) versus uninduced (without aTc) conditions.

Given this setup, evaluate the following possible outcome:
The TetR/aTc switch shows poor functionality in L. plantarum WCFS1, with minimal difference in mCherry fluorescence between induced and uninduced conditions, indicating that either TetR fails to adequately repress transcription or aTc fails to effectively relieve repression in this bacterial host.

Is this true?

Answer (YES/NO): YES